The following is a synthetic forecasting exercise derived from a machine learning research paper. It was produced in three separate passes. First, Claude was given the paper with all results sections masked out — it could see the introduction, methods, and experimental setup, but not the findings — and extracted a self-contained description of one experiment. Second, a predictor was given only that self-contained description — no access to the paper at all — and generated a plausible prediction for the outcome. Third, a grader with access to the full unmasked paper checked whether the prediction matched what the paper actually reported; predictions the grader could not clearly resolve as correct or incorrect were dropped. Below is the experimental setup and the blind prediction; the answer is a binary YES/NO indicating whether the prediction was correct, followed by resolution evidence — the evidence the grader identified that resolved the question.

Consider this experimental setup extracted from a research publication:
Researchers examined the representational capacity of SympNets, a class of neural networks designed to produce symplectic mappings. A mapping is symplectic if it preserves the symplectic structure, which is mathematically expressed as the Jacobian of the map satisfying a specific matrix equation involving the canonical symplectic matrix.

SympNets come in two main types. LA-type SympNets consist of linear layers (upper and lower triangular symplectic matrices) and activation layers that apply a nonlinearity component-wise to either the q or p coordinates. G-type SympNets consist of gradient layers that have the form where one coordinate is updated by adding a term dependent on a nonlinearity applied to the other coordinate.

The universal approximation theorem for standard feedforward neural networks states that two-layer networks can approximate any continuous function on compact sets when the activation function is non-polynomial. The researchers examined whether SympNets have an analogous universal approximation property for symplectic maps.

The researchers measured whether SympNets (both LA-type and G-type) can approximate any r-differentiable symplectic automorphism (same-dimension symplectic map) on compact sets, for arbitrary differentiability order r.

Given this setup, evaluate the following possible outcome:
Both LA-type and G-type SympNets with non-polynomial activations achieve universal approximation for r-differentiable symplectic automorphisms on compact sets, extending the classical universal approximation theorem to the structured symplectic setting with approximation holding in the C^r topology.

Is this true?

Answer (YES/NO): NO